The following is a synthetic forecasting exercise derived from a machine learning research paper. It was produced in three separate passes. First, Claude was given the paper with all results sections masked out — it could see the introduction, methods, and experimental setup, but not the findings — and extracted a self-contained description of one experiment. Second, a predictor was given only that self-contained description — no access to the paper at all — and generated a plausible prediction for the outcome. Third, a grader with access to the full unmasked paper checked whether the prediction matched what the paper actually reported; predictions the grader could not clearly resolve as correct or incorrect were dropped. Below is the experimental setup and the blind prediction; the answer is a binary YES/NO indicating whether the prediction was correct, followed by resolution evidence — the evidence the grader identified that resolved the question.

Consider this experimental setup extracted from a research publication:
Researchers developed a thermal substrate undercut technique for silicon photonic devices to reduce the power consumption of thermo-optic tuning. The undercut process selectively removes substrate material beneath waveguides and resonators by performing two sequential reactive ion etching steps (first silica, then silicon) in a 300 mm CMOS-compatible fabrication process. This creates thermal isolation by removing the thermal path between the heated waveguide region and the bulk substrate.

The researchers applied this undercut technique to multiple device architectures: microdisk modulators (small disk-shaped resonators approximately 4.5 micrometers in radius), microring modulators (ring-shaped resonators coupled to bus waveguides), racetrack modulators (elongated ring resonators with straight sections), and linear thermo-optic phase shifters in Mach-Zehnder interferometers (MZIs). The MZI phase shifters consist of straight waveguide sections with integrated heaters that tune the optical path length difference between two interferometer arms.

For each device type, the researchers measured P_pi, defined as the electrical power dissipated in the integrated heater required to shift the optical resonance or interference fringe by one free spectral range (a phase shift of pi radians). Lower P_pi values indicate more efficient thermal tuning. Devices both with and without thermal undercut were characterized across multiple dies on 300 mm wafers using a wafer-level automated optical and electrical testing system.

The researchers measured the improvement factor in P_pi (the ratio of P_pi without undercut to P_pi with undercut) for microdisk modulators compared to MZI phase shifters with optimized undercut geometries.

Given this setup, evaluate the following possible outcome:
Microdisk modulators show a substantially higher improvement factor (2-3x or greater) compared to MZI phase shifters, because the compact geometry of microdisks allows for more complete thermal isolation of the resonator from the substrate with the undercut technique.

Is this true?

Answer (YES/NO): NO